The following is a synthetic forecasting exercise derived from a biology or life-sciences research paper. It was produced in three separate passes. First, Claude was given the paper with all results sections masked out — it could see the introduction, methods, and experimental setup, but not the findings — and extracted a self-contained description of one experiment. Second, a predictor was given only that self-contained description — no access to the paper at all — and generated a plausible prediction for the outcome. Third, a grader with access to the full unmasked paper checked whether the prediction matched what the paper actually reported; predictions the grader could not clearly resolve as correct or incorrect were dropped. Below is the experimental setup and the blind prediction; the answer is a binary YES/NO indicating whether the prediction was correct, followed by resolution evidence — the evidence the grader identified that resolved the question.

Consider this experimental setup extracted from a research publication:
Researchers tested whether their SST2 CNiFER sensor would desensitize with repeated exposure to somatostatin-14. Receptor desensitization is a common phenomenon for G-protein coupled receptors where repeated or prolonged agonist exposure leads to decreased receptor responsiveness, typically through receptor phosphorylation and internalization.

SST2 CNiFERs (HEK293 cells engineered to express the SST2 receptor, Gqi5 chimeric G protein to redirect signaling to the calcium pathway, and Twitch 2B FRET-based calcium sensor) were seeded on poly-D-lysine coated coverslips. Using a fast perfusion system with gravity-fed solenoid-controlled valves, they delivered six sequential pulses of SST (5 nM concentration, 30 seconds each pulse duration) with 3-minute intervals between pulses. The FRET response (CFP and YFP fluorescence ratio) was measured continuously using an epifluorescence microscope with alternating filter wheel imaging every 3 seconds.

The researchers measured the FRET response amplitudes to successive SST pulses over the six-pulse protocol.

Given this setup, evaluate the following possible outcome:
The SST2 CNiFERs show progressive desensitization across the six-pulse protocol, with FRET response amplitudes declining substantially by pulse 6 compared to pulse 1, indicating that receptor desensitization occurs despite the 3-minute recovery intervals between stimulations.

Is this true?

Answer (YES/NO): NO